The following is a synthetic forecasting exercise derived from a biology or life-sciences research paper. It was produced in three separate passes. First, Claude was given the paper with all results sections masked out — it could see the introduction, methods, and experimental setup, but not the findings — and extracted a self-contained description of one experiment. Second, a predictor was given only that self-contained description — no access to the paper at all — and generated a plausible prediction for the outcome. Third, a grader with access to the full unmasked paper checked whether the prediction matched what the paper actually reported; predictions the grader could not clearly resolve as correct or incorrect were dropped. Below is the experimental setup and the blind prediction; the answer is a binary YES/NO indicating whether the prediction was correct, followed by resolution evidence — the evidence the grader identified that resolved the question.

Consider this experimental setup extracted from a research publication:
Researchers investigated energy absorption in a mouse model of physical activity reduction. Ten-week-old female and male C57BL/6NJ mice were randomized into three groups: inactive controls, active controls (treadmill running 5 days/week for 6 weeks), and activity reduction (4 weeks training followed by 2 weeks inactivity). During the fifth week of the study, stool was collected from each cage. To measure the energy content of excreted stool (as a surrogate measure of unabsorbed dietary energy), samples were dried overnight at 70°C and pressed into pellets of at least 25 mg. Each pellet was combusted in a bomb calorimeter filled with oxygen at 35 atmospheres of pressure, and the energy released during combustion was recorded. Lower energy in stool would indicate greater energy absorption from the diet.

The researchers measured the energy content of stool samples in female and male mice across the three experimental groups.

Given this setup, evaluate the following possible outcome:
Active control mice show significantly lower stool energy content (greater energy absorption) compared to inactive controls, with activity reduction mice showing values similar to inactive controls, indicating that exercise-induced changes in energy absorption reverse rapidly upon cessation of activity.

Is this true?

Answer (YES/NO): NO